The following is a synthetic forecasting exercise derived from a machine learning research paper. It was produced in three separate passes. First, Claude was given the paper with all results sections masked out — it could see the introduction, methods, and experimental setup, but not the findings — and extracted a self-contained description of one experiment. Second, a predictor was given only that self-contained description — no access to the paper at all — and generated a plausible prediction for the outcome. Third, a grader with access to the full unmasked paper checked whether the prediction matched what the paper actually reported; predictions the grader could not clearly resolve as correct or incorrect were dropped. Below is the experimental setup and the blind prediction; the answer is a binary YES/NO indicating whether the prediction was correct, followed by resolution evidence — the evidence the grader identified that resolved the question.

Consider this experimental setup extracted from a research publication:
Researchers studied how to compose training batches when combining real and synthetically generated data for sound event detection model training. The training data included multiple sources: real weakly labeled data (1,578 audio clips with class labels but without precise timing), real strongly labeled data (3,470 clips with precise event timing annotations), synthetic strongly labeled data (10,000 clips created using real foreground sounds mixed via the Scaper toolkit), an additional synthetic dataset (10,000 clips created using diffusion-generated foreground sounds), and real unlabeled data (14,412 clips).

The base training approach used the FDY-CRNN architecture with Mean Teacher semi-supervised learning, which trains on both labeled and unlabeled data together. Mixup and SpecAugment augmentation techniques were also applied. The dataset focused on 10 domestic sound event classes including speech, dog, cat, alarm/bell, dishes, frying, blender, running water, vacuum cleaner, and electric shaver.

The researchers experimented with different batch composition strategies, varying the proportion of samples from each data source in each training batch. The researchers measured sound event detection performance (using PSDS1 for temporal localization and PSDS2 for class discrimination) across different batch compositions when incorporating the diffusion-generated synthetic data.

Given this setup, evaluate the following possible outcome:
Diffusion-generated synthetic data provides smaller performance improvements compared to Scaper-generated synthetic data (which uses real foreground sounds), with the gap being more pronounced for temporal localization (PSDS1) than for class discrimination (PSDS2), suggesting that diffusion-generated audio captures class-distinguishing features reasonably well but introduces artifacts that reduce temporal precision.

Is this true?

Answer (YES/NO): NO